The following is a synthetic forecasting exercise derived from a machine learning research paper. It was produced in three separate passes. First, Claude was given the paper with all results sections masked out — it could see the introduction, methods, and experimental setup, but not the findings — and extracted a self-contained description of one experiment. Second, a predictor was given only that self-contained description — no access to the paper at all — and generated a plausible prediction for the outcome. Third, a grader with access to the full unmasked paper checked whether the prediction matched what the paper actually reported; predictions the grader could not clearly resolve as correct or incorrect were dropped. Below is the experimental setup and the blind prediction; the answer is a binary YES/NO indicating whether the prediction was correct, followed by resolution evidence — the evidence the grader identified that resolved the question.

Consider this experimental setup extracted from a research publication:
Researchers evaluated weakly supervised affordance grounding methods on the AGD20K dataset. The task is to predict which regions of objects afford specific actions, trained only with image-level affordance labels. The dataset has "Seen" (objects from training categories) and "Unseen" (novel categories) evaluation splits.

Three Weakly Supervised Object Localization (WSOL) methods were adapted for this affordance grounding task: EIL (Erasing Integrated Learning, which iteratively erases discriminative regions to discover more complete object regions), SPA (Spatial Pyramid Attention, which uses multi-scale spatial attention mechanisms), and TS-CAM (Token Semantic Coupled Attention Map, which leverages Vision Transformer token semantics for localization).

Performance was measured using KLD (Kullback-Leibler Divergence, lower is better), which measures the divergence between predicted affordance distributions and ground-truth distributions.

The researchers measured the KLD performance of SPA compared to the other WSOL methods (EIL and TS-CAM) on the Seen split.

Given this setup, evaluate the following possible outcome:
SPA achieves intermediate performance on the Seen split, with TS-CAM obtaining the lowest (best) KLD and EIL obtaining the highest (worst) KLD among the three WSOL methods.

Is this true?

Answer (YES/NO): NO